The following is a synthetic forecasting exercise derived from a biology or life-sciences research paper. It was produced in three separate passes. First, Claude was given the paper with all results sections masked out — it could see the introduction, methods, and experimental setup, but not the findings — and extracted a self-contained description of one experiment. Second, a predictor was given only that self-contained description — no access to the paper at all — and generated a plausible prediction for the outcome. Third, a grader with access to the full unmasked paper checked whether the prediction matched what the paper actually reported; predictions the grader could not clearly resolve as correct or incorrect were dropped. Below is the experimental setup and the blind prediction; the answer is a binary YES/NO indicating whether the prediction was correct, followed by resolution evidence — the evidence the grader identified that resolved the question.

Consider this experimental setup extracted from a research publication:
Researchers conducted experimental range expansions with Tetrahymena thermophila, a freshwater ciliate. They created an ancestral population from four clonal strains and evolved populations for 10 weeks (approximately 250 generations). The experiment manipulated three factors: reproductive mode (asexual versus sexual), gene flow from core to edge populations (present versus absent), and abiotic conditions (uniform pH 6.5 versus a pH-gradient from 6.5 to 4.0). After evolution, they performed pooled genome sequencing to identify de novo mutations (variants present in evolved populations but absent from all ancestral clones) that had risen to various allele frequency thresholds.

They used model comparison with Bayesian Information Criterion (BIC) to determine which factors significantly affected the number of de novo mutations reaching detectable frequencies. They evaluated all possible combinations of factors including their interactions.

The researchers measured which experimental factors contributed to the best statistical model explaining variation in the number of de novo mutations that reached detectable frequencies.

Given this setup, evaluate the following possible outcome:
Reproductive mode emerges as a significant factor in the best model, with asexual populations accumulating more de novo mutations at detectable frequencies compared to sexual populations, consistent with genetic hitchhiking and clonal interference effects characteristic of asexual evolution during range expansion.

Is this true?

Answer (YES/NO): NO